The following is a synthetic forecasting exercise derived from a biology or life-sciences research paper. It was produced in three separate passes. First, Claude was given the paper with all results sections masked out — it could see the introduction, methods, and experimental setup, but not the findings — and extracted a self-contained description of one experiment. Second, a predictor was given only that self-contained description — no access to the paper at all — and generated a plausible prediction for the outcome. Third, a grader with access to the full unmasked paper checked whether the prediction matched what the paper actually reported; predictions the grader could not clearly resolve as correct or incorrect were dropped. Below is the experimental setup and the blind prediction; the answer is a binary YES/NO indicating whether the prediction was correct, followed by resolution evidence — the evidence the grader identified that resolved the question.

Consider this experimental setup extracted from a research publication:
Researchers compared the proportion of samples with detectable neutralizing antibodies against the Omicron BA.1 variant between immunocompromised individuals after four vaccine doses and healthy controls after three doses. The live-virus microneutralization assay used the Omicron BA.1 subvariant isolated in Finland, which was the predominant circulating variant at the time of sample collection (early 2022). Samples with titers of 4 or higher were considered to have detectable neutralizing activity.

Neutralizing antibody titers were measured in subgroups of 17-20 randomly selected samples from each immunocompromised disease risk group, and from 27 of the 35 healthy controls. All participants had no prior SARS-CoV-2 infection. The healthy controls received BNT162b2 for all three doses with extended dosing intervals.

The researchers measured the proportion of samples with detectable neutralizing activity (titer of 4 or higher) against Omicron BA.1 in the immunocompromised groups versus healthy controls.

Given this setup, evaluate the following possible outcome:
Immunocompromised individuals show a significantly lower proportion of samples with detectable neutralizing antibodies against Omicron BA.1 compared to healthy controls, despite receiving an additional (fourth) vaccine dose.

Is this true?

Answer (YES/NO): YES